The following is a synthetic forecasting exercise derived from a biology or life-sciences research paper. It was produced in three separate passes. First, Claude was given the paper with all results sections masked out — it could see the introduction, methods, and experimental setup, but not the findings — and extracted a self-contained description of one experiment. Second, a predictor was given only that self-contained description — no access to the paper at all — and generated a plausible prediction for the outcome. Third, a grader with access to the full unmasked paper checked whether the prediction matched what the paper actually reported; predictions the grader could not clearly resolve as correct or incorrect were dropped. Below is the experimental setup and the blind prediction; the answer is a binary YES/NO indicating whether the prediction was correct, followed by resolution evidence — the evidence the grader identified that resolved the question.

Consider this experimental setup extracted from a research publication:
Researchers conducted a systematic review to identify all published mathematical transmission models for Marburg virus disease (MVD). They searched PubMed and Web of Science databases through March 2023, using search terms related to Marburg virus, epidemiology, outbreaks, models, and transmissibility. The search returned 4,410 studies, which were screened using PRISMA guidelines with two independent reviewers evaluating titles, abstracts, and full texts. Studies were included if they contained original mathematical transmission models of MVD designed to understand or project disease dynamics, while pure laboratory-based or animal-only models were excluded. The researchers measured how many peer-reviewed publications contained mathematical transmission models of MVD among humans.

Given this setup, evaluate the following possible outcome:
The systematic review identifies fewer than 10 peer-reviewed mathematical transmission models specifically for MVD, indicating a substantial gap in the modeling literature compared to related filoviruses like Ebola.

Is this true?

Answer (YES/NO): YES